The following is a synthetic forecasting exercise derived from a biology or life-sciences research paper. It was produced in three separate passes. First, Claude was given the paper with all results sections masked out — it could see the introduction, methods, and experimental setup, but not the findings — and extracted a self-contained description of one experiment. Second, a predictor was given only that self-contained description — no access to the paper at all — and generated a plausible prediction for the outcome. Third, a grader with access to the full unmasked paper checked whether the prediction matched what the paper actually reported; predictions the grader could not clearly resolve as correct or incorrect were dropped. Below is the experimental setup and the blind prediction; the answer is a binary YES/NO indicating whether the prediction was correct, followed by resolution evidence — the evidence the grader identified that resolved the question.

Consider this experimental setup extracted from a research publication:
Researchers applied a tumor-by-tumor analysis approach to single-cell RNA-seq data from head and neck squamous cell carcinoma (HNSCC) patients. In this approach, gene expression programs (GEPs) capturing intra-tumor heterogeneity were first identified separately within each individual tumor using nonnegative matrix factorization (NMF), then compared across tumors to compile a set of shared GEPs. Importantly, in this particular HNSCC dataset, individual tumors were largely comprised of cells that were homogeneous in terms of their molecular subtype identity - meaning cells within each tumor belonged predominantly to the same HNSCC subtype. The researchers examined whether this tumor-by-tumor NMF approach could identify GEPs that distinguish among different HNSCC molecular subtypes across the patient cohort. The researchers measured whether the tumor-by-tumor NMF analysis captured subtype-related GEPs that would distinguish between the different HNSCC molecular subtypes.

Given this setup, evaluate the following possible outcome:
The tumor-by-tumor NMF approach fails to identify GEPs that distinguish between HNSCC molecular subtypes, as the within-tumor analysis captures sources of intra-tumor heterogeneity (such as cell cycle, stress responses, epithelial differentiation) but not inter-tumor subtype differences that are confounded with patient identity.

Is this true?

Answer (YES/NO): YES